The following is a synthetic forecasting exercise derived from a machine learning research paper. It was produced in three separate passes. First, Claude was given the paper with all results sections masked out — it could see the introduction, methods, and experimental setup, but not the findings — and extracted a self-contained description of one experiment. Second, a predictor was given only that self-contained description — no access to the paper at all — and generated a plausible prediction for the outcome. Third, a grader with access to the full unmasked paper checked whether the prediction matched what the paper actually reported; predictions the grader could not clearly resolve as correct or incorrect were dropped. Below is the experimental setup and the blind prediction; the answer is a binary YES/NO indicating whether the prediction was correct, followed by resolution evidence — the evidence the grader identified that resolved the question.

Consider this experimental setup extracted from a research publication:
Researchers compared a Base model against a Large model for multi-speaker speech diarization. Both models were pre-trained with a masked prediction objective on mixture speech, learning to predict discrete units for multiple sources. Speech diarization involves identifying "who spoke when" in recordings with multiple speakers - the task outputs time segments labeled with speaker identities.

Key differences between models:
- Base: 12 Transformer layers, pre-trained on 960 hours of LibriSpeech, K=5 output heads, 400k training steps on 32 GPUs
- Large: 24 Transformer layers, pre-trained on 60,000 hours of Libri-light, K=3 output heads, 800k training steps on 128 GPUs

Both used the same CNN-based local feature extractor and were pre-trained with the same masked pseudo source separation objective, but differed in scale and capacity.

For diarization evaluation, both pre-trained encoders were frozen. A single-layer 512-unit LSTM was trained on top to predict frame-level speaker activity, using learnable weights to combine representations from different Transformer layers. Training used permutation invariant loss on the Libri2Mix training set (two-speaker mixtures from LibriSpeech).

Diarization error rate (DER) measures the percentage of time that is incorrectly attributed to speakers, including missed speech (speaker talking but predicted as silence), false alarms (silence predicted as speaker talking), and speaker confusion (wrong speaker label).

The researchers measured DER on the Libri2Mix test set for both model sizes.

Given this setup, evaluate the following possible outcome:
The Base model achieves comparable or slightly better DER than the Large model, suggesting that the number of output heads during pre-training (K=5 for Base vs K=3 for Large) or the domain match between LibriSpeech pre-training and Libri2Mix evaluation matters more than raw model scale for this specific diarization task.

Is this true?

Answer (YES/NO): NO